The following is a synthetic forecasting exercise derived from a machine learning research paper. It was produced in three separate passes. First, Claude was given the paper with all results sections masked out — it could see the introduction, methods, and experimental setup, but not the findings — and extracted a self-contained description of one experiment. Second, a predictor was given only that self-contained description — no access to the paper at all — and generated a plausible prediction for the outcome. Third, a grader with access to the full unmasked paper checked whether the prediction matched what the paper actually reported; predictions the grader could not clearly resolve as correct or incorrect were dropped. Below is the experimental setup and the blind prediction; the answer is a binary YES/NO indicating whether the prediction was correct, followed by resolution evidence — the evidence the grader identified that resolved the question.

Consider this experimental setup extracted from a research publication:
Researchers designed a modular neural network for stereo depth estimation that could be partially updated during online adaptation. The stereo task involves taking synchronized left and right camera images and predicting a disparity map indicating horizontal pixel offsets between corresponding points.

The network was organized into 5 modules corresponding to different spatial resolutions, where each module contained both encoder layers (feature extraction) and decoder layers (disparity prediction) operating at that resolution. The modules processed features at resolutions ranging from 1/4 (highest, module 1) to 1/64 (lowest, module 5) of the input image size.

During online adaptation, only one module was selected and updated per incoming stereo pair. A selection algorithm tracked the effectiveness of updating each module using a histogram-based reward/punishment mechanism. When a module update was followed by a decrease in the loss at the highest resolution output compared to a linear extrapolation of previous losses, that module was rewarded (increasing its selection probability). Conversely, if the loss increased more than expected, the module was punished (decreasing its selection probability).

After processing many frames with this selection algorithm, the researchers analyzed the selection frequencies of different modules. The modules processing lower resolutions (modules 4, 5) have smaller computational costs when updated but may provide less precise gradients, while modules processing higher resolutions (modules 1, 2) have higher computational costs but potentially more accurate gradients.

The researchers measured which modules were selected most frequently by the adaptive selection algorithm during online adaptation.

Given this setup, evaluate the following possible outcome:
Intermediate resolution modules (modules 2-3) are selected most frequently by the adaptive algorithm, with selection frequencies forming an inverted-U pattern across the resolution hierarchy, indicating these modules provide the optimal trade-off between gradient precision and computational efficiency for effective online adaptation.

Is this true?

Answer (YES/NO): NO